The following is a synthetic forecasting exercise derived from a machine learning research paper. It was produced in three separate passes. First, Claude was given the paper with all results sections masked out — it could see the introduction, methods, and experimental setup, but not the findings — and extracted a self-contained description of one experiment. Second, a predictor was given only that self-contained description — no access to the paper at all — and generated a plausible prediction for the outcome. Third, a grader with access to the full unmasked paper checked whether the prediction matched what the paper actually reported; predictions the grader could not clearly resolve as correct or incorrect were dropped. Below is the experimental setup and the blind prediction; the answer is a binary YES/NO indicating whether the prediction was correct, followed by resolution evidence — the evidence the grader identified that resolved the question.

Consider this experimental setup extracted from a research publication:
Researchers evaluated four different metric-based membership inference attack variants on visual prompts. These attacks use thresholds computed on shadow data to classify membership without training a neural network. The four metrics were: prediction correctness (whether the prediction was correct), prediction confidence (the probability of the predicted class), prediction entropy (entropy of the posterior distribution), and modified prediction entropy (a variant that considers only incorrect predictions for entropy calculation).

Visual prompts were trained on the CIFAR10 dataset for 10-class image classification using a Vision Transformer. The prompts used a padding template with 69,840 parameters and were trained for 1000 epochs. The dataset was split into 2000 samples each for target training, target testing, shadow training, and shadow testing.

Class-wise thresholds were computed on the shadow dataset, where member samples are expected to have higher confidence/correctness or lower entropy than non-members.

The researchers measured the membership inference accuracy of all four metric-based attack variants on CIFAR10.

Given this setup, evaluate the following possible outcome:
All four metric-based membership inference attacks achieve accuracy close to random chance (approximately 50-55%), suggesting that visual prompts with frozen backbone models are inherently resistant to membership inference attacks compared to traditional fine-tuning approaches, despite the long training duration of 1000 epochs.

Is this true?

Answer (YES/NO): NO